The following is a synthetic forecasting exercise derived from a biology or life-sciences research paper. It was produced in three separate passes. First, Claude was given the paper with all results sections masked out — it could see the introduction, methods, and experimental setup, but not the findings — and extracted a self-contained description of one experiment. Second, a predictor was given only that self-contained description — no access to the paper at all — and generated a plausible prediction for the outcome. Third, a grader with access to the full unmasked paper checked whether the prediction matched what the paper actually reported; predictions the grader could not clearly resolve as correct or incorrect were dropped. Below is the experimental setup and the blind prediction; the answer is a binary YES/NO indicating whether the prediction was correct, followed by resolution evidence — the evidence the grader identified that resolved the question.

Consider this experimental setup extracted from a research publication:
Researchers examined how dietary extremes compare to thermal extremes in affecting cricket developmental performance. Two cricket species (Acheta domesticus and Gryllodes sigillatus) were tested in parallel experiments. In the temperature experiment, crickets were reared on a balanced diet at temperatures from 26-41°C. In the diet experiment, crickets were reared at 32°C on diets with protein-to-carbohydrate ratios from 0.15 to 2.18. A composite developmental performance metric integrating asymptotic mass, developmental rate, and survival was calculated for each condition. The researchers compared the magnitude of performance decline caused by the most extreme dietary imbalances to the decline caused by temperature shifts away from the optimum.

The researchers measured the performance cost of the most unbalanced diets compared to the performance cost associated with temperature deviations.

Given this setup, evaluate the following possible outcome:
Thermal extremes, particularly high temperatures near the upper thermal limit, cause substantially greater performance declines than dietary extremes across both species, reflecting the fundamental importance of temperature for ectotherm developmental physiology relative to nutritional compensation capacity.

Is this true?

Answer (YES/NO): YES